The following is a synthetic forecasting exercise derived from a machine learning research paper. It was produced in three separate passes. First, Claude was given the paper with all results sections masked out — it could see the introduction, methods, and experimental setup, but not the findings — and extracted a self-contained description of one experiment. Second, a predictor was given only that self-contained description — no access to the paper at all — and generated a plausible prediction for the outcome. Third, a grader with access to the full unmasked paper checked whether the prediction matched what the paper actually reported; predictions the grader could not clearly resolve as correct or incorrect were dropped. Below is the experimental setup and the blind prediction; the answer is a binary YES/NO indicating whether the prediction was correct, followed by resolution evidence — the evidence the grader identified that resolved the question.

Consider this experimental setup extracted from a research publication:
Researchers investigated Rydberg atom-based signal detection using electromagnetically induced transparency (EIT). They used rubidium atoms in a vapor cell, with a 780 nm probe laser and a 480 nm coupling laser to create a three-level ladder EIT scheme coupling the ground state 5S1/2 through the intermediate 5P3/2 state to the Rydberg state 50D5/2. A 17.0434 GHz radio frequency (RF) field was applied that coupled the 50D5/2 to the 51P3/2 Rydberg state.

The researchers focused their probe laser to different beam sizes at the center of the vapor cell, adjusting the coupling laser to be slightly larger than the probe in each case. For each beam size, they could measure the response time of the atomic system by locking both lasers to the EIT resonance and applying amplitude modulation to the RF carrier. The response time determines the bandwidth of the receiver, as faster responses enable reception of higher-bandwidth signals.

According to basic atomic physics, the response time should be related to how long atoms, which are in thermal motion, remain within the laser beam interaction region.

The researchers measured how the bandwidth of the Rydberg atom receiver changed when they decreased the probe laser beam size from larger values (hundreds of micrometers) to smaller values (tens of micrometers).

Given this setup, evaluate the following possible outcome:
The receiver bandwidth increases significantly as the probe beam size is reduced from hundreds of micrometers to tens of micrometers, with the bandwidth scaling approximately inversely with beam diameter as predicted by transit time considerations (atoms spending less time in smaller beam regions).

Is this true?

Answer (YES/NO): YES